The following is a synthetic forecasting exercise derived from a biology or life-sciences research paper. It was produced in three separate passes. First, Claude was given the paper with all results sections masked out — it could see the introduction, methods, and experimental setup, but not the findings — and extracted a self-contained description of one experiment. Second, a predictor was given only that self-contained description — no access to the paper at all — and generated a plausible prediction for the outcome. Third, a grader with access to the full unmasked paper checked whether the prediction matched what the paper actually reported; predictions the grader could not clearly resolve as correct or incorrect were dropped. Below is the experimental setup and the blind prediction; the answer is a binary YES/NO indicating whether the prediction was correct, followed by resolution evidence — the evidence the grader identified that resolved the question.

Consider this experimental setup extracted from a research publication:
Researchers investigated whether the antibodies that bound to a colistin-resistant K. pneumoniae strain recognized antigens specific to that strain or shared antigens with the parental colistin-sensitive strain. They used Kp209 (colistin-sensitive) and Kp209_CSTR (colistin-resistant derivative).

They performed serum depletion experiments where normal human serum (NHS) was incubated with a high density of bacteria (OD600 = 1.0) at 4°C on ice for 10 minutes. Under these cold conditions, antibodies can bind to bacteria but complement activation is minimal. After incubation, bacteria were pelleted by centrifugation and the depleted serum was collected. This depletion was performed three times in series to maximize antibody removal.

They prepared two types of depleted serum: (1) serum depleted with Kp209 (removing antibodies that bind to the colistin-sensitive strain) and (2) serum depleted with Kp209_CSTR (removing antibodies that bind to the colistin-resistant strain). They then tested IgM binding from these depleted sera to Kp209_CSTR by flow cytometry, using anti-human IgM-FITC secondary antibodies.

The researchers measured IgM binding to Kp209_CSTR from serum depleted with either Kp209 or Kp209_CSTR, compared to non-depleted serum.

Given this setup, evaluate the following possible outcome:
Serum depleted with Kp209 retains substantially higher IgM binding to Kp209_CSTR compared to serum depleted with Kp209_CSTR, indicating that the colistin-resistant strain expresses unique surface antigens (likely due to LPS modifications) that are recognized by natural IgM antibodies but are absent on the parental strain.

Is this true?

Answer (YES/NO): YES